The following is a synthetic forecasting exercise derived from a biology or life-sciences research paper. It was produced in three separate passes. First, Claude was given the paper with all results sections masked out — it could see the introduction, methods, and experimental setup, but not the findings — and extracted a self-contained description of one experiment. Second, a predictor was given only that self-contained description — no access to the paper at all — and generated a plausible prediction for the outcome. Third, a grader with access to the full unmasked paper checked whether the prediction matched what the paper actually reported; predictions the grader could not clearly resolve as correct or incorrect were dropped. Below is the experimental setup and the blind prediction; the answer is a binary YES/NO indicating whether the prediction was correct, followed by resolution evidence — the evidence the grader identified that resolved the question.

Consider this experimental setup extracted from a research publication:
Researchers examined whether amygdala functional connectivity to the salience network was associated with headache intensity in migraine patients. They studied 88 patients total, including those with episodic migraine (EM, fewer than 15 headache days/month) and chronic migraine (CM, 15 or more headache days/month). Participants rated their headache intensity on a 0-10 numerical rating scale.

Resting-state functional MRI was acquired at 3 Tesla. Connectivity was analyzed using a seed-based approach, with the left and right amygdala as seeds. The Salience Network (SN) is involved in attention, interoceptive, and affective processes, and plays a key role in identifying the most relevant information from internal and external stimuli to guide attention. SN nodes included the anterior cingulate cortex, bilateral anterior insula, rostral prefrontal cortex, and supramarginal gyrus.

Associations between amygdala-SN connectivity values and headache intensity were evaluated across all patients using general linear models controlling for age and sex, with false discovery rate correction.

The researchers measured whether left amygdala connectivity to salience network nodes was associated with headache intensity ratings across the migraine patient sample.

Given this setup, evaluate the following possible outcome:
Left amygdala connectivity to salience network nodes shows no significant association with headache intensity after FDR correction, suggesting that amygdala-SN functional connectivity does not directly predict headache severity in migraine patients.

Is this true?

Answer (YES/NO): NO